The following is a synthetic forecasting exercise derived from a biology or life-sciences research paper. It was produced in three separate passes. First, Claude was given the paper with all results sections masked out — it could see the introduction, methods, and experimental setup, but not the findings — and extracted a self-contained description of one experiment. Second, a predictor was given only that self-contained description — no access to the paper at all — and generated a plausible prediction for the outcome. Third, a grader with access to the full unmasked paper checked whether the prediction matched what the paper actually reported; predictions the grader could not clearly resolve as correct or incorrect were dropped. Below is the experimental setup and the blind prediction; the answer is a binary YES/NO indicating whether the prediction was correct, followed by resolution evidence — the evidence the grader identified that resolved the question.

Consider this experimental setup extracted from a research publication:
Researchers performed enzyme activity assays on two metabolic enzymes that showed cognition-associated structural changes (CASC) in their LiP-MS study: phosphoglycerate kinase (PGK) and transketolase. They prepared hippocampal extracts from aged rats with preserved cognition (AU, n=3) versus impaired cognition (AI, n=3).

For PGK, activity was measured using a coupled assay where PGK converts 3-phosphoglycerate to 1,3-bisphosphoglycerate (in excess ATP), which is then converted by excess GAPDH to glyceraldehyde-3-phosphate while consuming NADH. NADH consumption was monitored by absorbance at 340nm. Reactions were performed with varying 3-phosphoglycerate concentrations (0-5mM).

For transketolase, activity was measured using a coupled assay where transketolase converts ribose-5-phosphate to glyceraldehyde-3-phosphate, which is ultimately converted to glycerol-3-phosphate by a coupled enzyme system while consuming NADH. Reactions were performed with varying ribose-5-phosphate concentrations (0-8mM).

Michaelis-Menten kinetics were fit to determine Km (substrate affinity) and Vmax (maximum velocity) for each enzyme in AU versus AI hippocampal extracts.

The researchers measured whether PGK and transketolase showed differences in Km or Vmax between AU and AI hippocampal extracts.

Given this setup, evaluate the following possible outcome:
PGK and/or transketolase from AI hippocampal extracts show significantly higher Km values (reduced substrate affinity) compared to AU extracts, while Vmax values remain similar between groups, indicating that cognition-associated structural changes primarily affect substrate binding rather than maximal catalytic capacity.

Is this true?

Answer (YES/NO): NO